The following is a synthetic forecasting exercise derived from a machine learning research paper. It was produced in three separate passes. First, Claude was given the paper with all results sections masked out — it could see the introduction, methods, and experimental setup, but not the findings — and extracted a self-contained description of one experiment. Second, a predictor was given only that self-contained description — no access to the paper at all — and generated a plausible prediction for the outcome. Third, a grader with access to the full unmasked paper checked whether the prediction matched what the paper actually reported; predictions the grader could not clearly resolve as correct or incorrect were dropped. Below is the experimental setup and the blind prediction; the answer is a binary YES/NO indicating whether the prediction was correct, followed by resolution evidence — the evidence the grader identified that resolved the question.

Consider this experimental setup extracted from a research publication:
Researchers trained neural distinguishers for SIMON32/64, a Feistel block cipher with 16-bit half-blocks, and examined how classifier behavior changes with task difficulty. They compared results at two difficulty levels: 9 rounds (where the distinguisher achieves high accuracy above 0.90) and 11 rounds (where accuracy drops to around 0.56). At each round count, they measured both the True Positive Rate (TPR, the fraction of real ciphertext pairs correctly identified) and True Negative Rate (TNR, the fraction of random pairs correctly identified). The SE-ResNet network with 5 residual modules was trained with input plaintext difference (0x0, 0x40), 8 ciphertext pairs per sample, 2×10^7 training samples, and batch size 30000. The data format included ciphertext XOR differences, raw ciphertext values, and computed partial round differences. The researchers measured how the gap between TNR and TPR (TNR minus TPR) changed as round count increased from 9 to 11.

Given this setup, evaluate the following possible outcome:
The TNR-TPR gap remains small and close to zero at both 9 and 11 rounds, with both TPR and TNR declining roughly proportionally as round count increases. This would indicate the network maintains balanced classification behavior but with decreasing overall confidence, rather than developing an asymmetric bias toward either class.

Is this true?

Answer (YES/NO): YES